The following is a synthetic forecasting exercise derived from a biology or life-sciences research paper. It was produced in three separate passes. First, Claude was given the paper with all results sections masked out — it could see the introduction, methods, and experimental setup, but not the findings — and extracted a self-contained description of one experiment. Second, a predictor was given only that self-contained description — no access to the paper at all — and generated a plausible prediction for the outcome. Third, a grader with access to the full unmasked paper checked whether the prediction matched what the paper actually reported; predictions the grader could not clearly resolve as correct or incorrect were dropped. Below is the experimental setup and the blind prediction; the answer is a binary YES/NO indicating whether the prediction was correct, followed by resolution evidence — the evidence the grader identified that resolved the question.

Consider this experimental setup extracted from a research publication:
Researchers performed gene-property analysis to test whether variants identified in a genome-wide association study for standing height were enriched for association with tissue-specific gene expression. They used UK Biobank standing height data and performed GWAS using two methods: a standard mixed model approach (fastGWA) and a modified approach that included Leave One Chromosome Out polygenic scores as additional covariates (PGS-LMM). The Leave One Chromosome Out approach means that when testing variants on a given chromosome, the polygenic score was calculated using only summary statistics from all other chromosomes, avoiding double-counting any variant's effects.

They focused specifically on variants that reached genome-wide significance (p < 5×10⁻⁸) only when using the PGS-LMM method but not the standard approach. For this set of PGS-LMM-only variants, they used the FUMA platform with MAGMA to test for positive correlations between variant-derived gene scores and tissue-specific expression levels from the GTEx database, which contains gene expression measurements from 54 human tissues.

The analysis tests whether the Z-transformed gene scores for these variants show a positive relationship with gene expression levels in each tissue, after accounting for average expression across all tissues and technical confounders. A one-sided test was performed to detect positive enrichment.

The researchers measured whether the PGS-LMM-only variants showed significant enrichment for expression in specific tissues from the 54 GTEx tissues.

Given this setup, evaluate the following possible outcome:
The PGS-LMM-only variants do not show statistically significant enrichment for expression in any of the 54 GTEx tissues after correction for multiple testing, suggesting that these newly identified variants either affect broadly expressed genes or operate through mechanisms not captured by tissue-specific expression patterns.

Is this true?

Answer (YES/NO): NO